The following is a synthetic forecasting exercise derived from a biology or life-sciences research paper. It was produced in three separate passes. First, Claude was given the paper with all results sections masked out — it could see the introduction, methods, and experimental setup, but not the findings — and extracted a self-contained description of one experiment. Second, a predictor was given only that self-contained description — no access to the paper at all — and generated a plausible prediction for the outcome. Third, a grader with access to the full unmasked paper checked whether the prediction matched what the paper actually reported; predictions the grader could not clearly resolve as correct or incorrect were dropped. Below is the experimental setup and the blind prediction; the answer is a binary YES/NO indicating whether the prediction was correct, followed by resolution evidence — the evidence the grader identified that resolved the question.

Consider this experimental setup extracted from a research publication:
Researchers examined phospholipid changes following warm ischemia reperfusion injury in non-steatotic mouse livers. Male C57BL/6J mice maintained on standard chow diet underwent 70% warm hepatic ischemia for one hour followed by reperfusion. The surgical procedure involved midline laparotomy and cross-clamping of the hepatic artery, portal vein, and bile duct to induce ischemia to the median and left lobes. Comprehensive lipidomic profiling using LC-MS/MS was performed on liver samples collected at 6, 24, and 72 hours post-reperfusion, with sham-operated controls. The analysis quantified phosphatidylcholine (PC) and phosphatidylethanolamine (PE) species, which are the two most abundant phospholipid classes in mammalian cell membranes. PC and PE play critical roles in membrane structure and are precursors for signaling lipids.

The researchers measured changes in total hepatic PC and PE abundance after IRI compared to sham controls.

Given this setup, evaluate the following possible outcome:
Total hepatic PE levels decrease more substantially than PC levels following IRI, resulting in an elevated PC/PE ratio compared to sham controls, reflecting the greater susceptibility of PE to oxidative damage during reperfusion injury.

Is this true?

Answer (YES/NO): NO